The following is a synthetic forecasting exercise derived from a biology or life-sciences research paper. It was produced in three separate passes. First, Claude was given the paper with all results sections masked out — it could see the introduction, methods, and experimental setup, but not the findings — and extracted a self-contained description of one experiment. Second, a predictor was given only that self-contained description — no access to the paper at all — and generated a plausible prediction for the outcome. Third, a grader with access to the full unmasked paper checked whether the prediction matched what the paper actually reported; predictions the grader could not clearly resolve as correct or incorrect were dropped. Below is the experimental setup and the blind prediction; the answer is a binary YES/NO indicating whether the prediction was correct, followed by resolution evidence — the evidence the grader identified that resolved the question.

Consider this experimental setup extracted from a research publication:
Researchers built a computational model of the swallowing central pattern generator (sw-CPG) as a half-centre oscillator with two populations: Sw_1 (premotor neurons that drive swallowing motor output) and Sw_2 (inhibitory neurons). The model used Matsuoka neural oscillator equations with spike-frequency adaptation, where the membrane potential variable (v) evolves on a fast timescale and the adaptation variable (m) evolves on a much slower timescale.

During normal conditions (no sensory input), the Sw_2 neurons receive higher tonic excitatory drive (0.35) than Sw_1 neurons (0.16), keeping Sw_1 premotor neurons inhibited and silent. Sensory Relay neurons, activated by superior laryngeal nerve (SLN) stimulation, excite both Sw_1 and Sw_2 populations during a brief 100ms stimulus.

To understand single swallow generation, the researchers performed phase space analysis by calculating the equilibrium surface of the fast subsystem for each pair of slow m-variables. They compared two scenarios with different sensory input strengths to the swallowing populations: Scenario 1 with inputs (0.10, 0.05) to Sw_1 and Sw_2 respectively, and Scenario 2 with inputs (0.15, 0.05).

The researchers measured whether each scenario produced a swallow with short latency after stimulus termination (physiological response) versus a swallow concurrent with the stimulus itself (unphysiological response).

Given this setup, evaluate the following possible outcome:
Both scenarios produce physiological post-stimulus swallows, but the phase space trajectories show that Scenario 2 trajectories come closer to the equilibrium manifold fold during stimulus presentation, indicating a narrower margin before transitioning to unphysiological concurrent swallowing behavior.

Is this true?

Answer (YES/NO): NO